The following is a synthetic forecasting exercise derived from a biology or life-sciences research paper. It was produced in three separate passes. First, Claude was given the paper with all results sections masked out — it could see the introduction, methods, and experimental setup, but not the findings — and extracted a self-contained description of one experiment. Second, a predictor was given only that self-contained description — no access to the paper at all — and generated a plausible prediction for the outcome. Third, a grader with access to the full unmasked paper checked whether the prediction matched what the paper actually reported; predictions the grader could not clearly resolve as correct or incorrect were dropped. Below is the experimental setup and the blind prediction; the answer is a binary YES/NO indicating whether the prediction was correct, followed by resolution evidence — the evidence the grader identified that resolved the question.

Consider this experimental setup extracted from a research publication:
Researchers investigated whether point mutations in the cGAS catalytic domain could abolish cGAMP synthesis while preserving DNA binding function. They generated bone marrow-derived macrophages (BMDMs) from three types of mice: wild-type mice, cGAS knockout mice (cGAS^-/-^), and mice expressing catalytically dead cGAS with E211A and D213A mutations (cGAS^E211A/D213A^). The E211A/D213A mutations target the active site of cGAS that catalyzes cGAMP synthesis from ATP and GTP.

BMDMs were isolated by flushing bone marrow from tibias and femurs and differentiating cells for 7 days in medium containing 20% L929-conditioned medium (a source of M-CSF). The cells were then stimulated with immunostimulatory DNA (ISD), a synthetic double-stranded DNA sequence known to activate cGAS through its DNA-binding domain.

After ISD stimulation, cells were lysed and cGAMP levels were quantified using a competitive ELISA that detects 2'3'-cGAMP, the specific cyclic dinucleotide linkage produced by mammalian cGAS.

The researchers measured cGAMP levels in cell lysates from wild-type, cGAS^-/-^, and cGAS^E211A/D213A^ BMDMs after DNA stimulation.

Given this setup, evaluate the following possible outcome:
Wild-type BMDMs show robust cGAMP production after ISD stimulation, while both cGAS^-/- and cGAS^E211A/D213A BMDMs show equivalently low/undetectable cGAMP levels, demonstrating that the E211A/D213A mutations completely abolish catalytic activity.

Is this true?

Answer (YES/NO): YES